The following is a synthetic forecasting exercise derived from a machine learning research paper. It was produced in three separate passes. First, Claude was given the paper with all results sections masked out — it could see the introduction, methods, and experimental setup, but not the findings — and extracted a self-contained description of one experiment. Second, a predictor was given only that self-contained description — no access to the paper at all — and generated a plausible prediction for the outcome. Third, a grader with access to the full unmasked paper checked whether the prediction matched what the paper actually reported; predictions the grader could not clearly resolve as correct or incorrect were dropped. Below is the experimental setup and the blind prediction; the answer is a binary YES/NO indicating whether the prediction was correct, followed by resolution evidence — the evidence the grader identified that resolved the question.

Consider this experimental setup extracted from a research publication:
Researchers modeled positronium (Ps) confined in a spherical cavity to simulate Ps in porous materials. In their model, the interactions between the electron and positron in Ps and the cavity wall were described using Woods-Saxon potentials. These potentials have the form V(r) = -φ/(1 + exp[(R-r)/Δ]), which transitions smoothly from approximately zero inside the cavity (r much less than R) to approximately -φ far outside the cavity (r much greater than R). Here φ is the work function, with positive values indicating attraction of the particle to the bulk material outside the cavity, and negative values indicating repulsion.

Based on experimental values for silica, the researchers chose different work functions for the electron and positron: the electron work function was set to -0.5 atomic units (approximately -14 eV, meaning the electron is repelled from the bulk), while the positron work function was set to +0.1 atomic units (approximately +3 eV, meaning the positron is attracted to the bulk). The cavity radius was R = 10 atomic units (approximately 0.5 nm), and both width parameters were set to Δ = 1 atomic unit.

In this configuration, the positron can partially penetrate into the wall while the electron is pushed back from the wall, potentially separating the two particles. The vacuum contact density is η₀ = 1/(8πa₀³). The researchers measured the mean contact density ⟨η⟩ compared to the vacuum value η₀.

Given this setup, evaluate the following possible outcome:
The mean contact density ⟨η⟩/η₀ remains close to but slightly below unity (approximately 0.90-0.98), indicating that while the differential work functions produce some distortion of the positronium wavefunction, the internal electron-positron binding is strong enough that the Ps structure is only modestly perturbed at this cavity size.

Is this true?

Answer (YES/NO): NO